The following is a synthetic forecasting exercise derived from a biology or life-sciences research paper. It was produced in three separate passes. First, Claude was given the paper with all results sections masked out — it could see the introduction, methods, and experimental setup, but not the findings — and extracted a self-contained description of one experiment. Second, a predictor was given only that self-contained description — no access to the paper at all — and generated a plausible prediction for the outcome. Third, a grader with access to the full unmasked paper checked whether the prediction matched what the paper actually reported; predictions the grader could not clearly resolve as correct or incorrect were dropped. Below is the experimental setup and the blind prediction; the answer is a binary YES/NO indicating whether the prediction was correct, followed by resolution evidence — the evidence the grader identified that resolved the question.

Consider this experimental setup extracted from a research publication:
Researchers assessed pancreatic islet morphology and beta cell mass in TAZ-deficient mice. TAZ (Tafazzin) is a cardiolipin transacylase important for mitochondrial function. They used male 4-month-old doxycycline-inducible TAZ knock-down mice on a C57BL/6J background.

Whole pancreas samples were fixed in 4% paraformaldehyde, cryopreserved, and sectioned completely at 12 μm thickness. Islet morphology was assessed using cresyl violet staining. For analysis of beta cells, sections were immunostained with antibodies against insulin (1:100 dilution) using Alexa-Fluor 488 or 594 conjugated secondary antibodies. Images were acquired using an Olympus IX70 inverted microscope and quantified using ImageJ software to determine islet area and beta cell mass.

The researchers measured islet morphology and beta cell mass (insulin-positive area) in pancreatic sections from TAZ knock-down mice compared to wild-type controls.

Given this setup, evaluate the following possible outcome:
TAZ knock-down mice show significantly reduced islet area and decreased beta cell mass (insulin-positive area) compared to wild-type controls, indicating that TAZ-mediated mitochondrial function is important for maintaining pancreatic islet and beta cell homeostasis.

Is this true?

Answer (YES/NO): NO